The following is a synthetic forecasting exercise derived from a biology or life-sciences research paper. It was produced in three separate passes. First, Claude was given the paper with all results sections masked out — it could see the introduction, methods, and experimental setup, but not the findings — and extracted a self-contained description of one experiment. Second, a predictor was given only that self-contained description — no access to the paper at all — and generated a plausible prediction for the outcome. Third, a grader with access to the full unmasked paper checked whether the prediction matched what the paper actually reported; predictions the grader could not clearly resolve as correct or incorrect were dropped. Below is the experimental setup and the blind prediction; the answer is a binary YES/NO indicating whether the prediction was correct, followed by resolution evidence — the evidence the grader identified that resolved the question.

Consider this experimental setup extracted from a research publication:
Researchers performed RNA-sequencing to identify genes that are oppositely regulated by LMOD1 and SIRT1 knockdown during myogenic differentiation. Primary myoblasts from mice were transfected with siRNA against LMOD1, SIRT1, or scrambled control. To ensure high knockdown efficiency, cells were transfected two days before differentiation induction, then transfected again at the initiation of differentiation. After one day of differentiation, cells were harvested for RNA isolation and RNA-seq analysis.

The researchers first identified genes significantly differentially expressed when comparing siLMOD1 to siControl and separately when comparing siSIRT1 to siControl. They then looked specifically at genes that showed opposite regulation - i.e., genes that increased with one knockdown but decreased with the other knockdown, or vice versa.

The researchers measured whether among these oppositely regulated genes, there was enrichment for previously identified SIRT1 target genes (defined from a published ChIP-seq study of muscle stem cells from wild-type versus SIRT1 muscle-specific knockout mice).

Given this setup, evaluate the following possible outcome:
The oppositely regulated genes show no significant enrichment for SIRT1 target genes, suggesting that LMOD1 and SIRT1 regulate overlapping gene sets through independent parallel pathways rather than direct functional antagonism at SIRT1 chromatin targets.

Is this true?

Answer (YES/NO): NO